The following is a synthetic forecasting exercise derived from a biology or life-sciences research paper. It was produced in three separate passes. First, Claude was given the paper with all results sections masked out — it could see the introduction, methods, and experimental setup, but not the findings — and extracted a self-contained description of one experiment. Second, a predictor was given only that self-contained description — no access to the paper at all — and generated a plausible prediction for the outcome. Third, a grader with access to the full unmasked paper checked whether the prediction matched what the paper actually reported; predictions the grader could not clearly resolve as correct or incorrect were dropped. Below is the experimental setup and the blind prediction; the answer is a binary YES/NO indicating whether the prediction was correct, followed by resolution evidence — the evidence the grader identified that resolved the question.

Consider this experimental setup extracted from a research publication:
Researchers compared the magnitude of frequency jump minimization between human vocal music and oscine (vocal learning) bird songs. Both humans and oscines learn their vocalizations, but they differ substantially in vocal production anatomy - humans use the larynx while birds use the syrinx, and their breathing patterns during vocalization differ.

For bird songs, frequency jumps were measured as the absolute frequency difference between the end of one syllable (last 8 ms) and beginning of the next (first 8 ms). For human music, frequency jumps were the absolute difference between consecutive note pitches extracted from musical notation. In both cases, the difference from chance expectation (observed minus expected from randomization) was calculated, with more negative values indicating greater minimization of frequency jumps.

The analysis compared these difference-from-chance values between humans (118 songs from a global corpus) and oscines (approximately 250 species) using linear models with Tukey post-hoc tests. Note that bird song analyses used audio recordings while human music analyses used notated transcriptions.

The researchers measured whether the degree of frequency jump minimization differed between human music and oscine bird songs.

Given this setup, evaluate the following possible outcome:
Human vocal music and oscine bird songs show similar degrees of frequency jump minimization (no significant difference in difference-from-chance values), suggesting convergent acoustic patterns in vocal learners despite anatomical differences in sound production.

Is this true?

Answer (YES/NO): NO